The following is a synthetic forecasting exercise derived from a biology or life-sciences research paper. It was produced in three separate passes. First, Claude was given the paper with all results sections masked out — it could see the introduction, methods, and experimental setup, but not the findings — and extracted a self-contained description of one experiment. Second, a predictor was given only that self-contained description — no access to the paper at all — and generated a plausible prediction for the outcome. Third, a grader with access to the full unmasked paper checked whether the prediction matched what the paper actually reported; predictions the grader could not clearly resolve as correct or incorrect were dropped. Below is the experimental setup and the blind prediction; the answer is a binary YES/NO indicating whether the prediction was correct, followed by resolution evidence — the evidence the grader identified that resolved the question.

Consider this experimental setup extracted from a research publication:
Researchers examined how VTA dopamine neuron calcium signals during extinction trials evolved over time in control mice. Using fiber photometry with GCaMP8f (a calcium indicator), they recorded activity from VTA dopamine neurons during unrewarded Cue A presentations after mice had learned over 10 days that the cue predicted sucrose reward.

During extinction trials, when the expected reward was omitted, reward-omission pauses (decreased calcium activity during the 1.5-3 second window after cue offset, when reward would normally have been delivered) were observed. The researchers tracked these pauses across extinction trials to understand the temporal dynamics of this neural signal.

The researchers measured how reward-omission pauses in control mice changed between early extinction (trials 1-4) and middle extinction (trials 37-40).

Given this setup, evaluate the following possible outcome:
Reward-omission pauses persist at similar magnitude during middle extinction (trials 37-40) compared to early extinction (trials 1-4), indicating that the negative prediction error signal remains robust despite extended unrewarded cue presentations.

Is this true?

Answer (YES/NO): NO